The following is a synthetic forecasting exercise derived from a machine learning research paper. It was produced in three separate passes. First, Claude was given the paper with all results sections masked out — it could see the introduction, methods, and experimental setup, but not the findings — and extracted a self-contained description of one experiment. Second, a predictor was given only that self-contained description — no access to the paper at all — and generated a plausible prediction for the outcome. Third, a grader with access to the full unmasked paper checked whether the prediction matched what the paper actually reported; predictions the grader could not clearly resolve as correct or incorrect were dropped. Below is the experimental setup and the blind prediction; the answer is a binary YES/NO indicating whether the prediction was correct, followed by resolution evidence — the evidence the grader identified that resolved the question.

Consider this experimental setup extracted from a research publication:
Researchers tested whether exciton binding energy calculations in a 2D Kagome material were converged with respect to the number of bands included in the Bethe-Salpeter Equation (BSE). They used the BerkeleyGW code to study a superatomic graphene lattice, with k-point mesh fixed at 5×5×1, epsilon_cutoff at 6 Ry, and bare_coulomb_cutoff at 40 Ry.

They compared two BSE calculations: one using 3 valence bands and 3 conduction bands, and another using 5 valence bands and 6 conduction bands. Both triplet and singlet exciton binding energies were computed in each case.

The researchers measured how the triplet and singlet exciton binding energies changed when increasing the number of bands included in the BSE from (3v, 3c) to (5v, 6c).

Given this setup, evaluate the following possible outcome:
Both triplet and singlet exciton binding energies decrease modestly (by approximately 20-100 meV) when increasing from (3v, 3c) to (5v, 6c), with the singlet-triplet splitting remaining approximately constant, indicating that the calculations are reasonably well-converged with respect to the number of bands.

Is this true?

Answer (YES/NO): NO